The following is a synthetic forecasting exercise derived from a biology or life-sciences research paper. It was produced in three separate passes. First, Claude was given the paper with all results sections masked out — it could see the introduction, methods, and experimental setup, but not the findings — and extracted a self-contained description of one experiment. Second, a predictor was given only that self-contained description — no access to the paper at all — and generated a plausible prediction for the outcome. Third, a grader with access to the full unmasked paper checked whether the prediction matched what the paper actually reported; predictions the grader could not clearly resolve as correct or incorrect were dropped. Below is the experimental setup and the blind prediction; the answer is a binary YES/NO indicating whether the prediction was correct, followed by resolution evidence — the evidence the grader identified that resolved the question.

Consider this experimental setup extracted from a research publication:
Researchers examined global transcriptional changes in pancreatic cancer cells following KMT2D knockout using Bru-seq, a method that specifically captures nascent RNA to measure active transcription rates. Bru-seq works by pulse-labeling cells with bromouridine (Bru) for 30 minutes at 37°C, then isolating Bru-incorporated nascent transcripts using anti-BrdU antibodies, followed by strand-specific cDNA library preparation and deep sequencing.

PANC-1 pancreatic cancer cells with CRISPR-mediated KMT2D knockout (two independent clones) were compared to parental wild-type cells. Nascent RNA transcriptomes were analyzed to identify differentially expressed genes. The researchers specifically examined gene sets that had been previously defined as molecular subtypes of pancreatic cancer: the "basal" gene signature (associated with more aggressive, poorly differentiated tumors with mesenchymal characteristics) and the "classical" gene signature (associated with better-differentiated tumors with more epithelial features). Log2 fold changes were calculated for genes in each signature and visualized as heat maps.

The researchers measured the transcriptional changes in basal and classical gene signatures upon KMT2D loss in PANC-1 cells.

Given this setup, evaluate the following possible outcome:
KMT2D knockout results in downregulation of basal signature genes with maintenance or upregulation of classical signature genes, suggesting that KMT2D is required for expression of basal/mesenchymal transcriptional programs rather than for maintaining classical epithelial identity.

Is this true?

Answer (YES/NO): NO